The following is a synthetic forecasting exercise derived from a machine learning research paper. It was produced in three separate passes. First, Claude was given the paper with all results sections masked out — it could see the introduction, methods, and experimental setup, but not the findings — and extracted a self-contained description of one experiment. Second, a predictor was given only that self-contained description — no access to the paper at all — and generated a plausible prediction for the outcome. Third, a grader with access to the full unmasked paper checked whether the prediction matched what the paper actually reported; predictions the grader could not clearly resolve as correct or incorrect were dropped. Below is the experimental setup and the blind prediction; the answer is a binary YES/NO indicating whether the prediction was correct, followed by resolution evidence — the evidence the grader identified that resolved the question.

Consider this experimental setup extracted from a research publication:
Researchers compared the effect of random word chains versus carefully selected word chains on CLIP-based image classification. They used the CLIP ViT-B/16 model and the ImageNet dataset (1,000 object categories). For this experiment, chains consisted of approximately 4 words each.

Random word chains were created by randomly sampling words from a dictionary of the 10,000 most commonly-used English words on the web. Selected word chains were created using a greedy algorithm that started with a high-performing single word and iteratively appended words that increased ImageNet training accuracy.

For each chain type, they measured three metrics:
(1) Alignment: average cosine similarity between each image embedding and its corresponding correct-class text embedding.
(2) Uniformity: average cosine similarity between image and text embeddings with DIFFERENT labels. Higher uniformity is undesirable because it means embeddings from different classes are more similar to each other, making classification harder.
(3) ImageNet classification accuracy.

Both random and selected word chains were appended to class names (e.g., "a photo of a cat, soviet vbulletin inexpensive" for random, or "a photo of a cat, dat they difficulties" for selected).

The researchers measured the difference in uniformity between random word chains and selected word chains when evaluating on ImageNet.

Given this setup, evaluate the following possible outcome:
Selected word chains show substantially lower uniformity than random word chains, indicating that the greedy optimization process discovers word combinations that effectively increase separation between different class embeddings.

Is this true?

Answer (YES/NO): YES